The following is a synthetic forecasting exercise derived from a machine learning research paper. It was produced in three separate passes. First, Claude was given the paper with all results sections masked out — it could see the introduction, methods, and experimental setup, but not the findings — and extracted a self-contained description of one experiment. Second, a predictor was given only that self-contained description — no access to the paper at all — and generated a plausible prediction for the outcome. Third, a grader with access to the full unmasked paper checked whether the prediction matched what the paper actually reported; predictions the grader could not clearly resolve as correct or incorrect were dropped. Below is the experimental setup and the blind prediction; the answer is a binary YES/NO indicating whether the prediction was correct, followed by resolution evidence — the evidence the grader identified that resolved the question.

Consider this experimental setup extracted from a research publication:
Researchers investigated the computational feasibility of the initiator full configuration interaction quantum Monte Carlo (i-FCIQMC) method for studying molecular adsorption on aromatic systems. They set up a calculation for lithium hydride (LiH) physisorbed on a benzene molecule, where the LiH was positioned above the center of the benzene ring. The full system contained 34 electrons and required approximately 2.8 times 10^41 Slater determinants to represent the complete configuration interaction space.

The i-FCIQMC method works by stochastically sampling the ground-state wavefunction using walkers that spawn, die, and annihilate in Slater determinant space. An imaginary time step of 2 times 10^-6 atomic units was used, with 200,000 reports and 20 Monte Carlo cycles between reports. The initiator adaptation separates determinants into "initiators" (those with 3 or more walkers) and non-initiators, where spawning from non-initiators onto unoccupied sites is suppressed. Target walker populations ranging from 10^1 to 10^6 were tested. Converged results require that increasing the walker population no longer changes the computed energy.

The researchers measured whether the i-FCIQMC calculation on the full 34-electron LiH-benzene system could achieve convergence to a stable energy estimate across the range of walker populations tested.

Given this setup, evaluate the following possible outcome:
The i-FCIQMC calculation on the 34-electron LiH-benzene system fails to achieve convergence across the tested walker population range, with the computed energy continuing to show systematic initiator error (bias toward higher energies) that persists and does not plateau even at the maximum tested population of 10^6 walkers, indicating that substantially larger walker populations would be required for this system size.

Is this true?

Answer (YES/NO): NO